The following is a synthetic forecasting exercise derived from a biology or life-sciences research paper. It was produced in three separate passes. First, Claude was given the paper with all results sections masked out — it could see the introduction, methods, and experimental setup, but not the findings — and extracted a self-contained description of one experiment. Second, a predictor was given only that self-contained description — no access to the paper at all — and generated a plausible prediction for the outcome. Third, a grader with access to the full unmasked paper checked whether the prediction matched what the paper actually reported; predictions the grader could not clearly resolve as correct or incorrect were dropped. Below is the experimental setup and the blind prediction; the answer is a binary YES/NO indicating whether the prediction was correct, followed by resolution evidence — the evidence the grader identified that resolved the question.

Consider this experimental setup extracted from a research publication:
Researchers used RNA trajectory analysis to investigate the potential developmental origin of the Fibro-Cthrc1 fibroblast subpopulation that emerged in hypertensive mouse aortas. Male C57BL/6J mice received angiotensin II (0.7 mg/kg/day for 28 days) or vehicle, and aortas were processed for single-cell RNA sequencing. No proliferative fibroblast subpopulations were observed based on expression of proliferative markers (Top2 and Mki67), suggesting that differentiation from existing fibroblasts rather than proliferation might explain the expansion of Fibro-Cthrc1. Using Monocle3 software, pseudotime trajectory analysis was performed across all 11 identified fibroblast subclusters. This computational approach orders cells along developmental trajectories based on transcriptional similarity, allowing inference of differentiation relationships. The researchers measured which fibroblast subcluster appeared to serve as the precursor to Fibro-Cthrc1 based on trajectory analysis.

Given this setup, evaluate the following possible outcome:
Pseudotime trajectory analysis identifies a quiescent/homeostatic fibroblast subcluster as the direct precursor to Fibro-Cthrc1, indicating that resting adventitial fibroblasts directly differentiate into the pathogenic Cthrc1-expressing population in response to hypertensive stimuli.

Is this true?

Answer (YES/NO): NO